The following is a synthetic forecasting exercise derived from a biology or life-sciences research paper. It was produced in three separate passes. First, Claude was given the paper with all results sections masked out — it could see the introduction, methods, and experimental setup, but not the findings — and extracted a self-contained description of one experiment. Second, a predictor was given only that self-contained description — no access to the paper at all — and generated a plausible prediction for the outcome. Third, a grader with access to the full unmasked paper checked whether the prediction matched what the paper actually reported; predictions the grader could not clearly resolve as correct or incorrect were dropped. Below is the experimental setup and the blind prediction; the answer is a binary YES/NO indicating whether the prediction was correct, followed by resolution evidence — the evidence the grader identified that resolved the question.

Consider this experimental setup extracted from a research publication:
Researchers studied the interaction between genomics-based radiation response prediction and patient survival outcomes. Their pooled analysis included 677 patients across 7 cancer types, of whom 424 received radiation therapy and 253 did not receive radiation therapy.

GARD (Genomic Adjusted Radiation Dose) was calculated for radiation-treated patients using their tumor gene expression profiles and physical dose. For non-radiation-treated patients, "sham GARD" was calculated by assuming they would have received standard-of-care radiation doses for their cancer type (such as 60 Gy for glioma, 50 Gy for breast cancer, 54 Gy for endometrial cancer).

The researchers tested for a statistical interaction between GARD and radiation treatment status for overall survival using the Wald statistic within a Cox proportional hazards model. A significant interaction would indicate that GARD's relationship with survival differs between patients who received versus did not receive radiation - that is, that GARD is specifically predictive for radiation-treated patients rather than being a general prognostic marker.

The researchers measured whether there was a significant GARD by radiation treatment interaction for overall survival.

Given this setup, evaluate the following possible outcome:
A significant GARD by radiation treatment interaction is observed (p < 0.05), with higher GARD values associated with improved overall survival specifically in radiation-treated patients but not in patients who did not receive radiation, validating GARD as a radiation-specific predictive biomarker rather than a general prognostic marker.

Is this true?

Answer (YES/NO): YES